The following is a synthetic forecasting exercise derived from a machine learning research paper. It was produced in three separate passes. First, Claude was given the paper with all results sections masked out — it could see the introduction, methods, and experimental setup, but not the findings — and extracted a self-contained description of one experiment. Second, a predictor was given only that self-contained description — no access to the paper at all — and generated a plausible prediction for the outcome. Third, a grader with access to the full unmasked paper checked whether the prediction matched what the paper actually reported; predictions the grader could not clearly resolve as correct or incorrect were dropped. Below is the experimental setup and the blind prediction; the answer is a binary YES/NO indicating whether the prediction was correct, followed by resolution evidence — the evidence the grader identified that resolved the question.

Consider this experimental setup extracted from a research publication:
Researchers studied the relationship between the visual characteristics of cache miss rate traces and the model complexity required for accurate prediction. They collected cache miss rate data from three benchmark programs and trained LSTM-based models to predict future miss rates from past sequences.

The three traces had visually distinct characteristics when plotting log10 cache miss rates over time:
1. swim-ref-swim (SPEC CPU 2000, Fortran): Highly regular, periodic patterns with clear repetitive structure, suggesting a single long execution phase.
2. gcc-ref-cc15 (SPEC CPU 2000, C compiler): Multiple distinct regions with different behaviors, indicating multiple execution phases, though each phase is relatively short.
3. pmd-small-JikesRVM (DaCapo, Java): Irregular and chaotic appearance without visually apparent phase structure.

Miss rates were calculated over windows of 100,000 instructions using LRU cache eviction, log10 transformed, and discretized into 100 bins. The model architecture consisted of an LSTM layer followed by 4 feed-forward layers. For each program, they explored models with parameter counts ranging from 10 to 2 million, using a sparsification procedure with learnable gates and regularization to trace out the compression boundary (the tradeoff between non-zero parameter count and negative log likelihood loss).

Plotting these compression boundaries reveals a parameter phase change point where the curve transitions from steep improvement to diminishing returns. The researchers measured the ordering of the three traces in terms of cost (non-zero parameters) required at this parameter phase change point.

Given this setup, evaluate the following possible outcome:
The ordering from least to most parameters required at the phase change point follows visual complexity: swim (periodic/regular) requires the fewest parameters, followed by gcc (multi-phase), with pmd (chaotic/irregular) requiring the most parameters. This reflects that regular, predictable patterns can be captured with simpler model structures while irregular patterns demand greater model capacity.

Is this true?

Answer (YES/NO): YES